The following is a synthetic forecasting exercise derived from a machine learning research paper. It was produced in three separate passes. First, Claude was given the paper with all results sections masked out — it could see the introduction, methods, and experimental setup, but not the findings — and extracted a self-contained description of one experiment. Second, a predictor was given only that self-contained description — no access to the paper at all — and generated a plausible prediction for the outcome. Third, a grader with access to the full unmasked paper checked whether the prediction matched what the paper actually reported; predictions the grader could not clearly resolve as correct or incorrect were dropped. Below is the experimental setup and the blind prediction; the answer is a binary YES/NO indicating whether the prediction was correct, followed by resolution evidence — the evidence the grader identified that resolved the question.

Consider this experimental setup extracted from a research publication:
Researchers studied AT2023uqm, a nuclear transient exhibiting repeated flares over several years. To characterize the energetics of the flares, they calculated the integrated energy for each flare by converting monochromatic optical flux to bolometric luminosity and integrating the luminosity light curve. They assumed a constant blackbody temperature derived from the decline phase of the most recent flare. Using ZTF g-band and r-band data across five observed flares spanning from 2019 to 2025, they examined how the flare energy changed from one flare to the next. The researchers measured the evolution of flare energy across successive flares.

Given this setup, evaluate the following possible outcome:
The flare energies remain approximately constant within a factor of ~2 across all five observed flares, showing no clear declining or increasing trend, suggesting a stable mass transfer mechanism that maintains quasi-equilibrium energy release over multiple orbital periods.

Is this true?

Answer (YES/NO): NO